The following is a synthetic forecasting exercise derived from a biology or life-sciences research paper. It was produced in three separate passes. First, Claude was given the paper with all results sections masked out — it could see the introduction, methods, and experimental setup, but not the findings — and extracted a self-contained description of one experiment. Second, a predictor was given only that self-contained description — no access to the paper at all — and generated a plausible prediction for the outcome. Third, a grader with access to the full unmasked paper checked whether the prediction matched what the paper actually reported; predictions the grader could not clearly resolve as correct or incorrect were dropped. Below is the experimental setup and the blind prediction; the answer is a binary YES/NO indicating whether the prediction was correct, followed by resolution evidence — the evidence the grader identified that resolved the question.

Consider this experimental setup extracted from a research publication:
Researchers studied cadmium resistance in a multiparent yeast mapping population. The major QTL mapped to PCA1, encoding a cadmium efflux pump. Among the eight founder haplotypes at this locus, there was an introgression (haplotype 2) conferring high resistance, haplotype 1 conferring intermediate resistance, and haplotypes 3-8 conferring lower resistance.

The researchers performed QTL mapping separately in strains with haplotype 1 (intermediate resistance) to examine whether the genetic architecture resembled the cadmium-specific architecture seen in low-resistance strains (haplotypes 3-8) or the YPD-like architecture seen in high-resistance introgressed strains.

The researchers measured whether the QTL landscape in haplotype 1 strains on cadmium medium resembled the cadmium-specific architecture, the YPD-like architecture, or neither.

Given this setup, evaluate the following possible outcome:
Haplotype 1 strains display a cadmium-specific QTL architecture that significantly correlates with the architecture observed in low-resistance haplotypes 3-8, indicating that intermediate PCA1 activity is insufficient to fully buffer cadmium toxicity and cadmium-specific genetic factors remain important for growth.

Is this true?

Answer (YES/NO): NO